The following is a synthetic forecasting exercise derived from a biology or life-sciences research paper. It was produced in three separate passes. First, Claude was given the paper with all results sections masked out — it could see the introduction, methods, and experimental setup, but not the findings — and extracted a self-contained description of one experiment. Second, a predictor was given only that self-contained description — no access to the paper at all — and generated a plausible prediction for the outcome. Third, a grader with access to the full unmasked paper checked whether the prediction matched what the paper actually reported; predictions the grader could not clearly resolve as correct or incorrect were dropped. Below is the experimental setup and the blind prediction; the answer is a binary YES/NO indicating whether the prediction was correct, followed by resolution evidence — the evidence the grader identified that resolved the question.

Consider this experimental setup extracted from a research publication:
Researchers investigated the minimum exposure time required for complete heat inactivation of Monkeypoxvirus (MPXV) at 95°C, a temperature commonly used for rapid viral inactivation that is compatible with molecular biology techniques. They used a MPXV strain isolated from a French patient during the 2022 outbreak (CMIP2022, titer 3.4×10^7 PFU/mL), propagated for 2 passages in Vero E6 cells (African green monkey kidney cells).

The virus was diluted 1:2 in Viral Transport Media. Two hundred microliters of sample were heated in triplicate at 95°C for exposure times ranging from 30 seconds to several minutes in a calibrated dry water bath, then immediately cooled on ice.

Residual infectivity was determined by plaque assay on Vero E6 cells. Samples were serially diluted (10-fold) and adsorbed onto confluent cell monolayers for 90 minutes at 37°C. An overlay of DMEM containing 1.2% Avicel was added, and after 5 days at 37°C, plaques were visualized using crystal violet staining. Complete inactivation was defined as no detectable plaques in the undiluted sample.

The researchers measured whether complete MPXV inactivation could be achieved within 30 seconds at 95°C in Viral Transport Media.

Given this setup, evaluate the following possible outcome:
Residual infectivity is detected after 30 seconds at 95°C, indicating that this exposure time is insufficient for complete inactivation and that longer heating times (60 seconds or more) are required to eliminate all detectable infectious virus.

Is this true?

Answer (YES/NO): YES